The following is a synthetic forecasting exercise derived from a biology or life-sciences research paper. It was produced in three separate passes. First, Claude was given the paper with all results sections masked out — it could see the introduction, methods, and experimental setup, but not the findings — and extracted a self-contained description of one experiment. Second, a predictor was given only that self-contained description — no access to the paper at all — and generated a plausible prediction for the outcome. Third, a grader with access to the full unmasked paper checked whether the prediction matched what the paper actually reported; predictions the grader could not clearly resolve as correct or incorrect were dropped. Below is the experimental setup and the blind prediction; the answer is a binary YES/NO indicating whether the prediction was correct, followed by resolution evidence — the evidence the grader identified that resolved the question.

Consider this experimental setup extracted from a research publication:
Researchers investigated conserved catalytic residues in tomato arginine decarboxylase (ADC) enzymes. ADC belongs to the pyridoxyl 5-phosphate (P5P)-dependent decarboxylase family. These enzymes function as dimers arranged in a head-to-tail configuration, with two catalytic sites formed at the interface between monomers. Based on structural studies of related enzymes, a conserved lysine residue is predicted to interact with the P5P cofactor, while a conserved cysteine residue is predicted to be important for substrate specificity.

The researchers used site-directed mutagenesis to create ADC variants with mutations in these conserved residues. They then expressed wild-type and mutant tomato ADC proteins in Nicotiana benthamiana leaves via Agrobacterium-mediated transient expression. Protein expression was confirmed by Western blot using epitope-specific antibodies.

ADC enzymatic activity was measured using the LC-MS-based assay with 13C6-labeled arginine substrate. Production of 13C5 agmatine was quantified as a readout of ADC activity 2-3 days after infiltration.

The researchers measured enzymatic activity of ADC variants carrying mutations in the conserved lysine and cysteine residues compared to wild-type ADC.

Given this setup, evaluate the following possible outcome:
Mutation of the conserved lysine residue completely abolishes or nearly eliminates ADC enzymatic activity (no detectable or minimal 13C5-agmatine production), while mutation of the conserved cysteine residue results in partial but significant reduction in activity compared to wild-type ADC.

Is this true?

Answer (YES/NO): NO